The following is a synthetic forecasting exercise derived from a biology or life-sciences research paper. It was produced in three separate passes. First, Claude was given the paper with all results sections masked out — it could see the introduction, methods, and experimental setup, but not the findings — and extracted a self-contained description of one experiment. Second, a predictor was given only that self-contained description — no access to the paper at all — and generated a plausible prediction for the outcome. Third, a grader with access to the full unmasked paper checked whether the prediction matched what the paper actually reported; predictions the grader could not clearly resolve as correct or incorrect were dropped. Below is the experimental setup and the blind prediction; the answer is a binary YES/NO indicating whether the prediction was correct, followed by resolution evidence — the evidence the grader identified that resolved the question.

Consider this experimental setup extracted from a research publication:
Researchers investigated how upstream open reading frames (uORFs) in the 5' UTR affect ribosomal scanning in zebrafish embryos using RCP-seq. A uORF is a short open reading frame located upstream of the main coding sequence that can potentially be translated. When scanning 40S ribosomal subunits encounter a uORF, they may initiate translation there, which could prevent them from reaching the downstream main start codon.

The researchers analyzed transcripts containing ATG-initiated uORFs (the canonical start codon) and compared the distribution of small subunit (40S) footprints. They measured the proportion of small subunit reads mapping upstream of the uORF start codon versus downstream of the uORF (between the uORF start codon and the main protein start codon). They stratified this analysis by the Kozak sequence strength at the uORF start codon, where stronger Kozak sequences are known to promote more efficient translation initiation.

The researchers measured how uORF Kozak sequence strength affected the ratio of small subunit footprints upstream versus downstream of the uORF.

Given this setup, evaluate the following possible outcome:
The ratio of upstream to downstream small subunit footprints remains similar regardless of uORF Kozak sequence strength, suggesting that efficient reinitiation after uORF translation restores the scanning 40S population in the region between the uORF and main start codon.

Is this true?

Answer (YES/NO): NO